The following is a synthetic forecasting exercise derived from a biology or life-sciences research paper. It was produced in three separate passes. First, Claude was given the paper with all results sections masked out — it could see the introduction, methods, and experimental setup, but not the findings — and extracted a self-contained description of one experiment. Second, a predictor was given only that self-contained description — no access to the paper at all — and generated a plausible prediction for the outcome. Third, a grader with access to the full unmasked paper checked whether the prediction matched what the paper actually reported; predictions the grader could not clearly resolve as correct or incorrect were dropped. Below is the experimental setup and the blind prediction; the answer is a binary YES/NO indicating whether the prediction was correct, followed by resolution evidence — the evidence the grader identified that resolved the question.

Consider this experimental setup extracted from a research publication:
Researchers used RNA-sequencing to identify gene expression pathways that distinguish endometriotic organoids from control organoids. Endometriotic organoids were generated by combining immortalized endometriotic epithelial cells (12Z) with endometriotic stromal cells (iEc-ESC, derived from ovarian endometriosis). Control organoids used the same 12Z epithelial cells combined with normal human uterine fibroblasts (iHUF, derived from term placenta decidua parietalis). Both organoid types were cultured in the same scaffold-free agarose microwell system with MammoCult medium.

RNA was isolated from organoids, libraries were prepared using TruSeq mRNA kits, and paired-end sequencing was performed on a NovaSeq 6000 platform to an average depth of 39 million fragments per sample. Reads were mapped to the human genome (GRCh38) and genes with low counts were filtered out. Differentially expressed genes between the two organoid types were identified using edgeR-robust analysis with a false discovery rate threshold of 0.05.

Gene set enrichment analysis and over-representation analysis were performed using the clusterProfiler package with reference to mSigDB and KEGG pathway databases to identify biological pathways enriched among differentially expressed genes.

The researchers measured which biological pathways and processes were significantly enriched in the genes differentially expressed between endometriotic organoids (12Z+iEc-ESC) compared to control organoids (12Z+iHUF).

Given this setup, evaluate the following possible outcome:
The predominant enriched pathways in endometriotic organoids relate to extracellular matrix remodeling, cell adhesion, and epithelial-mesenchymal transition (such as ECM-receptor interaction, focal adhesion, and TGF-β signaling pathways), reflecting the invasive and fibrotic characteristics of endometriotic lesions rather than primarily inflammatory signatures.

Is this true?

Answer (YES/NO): NO